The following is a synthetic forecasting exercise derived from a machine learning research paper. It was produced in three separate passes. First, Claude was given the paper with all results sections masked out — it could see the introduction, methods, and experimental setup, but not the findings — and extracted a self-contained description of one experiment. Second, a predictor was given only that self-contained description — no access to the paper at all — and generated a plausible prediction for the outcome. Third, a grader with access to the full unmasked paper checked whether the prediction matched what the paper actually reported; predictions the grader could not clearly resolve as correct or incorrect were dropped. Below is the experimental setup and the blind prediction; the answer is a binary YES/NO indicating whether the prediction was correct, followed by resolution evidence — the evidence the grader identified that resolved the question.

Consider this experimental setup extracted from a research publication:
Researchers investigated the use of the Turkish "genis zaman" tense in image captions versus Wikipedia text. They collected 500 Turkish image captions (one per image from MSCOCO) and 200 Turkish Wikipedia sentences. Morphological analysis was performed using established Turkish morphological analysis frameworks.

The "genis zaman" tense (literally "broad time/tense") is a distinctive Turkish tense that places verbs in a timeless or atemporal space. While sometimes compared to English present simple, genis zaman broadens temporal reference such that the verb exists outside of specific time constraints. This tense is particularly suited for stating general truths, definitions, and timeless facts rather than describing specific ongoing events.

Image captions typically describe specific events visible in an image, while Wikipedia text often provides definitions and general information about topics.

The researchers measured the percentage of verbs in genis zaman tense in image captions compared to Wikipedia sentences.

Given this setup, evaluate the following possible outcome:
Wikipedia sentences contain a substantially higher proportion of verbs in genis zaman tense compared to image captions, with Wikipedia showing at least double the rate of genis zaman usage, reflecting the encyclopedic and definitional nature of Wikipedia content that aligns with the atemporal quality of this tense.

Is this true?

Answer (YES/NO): YES